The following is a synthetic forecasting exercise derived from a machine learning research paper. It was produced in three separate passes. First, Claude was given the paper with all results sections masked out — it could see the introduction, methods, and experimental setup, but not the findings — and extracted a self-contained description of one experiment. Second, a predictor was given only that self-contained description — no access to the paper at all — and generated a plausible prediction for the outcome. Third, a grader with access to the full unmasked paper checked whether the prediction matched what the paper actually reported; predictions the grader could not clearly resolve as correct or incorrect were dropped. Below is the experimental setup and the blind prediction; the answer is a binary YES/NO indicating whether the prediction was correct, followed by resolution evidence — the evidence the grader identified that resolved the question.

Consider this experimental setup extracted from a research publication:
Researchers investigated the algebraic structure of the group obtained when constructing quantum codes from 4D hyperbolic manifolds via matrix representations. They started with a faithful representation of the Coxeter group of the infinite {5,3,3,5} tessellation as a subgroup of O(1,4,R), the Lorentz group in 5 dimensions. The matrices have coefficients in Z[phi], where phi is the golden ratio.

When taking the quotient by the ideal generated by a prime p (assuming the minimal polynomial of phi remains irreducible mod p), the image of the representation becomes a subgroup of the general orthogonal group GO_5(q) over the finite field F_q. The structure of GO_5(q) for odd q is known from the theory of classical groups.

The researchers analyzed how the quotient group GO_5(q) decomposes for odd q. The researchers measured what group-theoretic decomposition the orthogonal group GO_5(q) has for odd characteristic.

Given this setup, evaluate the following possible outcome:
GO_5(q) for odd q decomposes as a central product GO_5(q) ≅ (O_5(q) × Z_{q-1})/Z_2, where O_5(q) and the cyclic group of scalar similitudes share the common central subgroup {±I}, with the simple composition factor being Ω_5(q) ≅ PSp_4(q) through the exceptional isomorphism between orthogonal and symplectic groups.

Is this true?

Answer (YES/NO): NO